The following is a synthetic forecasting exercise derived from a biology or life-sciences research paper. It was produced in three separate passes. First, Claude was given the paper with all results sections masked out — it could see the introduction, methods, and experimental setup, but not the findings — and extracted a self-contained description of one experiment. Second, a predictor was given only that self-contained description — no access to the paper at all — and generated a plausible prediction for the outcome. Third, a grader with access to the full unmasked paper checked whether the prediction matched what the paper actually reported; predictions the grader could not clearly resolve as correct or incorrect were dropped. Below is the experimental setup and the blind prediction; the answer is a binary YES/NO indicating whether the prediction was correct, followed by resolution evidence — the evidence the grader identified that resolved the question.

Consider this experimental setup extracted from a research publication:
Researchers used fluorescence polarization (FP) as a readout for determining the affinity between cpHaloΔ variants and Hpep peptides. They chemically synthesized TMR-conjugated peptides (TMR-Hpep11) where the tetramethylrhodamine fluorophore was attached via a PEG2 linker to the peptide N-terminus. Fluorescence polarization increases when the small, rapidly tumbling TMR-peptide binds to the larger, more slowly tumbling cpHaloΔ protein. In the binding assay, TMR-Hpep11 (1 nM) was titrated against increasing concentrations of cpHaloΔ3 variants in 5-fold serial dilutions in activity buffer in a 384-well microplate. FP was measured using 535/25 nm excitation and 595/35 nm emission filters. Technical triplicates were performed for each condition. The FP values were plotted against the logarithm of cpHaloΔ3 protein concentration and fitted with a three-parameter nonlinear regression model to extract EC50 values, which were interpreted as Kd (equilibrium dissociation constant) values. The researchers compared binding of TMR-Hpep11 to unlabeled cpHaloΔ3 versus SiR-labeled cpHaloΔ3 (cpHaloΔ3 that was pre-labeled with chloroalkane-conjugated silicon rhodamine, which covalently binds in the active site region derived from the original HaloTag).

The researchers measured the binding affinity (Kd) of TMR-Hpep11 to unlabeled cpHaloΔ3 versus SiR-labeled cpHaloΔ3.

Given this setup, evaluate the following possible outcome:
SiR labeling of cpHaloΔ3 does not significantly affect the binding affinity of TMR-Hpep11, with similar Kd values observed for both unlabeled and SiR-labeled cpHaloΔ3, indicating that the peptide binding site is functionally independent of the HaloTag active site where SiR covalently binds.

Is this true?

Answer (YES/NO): NO